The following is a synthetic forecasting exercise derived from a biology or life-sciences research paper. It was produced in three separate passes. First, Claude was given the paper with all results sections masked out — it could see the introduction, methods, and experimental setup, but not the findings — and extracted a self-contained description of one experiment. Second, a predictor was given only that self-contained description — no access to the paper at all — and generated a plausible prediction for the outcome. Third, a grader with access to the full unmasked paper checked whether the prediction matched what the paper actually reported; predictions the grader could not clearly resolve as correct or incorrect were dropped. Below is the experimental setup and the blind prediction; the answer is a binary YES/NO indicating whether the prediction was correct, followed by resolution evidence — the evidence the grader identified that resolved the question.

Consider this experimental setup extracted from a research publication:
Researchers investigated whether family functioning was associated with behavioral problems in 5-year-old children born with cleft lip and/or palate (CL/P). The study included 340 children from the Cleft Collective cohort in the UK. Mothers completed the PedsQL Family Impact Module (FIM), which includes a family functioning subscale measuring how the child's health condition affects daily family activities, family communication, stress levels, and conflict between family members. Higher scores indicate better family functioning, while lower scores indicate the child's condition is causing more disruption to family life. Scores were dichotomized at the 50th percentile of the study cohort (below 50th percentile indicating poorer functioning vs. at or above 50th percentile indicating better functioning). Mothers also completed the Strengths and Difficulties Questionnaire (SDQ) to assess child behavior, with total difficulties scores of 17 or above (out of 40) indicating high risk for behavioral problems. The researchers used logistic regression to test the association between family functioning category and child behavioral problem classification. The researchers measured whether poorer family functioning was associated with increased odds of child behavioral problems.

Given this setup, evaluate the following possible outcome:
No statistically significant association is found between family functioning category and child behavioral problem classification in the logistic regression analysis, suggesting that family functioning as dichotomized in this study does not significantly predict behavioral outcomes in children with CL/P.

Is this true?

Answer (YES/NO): NO